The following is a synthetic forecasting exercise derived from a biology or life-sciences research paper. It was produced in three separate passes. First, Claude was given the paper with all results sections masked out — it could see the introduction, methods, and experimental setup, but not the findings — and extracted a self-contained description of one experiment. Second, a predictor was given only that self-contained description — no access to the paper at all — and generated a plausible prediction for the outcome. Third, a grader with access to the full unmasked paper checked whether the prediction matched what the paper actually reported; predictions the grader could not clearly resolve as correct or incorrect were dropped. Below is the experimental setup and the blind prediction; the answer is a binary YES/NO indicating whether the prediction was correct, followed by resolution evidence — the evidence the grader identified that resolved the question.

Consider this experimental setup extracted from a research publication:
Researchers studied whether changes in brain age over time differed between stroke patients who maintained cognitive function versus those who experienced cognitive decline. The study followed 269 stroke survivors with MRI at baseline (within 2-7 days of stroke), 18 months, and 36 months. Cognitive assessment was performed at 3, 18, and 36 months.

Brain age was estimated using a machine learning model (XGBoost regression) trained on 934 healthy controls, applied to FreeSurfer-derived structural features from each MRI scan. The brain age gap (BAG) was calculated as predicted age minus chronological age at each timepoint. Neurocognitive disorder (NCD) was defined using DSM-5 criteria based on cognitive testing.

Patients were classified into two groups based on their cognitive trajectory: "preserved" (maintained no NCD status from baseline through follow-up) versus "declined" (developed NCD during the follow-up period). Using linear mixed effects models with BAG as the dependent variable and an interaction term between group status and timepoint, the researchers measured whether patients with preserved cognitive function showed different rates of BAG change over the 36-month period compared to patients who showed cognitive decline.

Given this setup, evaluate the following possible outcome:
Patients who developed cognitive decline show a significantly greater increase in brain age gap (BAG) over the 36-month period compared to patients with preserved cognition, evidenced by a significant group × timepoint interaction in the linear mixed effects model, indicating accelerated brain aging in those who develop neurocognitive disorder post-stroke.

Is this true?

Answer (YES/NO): NO